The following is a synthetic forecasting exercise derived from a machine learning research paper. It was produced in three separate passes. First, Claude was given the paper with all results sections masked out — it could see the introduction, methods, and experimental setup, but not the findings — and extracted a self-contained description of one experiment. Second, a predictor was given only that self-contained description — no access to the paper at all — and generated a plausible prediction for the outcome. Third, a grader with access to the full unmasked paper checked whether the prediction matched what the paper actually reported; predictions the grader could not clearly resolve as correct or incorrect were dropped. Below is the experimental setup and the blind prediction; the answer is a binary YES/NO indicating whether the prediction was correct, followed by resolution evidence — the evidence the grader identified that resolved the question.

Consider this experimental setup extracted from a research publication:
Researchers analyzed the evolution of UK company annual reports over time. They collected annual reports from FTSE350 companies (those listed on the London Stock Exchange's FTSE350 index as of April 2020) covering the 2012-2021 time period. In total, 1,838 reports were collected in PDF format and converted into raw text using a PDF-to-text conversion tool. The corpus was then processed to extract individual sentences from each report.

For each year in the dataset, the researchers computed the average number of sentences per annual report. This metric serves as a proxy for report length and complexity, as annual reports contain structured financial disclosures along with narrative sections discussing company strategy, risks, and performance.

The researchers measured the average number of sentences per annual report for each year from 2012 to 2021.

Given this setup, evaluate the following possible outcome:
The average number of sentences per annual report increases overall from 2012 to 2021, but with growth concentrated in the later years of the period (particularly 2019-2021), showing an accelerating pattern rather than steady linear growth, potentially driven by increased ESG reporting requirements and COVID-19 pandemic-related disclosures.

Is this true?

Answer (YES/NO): NO